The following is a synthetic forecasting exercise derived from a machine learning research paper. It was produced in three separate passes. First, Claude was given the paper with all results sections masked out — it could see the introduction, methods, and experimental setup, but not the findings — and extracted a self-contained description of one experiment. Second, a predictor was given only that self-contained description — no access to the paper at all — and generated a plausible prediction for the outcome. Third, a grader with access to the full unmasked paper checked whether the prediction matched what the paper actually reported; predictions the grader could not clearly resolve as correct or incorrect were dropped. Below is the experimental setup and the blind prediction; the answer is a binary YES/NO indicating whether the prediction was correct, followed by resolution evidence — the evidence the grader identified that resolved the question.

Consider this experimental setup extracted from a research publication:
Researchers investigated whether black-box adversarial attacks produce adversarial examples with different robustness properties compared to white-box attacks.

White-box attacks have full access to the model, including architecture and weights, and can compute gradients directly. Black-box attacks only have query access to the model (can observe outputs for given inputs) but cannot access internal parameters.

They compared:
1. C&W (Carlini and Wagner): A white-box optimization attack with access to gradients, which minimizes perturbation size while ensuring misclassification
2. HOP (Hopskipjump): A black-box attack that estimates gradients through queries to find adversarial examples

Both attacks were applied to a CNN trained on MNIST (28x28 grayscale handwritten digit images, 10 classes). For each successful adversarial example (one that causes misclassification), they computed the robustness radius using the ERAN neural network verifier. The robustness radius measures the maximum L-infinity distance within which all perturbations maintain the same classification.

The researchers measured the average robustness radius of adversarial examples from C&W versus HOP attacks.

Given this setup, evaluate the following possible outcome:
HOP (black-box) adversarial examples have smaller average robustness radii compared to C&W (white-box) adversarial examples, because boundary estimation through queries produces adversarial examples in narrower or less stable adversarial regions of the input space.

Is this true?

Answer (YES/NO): YES